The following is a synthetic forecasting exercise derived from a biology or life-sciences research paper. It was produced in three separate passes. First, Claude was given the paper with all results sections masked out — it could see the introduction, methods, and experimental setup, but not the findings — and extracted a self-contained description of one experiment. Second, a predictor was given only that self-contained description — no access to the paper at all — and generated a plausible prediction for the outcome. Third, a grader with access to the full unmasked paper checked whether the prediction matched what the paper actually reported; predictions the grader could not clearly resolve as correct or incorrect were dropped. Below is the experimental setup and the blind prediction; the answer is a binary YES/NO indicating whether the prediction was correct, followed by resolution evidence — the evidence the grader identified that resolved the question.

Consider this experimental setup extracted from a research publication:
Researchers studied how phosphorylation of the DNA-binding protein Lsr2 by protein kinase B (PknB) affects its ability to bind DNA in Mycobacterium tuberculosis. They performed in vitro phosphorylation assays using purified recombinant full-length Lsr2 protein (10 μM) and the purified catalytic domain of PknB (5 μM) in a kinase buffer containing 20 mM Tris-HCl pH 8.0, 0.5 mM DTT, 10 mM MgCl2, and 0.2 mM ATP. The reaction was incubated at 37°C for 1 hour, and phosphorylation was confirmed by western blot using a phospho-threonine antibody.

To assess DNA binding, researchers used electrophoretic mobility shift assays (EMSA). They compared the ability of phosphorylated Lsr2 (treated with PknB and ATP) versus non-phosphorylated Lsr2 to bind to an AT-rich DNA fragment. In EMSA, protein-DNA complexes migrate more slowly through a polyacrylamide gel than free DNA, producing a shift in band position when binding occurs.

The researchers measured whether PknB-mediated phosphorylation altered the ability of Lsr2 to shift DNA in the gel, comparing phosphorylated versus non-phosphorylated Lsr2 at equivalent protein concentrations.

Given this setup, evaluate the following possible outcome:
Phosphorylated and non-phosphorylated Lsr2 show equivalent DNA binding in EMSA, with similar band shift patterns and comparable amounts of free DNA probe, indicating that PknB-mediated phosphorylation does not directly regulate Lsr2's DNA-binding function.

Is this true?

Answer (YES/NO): NO